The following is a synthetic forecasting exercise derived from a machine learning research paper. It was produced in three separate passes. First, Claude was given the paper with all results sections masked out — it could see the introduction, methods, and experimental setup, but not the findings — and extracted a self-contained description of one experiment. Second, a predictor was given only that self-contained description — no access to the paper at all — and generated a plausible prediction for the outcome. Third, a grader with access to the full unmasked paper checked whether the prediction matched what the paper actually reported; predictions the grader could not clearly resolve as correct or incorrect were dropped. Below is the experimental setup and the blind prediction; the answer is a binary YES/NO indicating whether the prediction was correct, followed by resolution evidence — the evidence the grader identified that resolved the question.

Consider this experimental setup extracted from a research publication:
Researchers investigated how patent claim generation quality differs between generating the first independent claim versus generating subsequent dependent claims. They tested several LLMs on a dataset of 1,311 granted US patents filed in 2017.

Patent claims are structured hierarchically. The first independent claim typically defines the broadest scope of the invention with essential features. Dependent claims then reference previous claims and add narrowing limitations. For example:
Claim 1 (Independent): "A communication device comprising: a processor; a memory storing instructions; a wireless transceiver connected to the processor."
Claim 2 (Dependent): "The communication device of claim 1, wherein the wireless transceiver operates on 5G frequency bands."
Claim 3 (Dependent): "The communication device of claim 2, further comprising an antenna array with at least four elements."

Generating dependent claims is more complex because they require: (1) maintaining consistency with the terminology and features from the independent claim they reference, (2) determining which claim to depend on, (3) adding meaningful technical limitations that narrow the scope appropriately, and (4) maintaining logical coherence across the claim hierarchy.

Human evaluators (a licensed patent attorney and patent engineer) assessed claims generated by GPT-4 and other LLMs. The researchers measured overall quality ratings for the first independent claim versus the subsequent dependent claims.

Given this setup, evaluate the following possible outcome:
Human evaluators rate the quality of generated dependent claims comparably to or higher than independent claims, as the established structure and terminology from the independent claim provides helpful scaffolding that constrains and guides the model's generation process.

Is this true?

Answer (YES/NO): NO